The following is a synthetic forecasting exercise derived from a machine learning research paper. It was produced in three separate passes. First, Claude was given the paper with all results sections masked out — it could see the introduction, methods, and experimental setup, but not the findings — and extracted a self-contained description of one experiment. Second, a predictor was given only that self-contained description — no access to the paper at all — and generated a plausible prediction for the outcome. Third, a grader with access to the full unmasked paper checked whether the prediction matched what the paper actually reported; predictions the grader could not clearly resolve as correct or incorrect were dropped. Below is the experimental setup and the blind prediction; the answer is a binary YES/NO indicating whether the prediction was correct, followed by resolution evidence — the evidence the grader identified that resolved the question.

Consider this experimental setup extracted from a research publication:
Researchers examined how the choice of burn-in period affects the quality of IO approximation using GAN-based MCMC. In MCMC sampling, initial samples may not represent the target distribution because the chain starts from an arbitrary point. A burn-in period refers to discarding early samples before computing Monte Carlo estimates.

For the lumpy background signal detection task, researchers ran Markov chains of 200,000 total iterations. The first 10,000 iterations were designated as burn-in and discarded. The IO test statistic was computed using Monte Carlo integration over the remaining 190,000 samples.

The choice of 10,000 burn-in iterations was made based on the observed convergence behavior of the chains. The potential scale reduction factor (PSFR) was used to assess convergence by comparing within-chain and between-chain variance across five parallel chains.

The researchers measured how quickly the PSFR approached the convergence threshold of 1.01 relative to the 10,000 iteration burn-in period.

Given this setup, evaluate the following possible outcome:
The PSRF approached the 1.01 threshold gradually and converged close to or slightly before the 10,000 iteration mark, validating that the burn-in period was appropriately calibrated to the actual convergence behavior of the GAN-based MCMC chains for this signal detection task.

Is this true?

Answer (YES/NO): NO